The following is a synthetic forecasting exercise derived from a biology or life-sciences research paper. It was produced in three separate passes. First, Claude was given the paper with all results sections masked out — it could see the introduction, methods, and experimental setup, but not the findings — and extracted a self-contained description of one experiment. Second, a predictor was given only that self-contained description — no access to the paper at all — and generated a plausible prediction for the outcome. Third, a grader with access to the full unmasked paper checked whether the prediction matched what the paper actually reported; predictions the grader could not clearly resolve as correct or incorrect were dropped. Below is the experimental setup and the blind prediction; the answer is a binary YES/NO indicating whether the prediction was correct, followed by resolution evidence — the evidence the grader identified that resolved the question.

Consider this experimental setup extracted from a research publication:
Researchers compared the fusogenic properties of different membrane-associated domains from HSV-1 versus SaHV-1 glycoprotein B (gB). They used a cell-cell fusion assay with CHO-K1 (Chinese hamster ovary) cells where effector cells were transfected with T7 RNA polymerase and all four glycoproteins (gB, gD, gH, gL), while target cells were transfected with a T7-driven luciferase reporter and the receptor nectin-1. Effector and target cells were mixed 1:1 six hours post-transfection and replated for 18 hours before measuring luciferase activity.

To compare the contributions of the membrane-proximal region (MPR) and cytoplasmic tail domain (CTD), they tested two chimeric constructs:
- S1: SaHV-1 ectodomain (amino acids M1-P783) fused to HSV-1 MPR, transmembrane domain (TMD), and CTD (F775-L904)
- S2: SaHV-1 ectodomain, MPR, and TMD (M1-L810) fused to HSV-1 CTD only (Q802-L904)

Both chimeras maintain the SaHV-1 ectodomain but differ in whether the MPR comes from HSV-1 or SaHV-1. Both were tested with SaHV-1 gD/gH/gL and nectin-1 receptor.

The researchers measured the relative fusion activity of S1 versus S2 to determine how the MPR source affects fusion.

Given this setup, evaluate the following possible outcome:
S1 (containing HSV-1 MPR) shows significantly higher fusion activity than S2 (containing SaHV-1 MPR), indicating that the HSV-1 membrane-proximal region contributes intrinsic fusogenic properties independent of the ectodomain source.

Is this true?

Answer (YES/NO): NO